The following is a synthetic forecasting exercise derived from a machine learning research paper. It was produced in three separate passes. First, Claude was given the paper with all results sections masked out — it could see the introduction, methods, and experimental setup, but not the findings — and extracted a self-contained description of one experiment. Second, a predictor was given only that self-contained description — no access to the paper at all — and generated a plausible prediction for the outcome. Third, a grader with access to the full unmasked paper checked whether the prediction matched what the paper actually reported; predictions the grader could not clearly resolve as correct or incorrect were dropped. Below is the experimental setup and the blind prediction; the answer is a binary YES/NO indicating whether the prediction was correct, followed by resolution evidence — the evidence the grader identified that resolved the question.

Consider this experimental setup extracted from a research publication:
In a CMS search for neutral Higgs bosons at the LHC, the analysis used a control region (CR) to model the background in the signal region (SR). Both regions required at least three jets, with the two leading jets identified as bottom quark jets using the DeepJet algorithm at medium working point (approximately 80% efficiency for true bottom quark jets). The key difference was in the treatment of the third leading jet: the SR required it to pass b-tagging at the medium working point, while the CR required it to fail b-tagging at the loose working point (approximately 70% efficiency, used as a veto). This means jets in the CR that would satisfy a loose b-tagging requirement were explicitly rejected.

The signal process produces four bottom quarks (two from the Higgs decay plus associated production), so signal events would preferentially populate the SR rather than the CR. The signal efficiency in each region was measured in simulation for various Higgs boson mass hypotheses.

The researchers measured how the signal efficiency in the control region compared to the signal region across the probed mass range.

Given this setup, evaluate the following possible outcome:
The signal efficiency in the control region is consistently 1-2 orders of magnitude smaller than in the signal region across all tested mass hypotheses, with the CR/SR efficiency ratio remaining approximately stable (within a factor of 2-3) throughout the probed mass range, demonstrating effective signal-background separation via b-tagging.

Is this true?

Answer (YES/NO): NO